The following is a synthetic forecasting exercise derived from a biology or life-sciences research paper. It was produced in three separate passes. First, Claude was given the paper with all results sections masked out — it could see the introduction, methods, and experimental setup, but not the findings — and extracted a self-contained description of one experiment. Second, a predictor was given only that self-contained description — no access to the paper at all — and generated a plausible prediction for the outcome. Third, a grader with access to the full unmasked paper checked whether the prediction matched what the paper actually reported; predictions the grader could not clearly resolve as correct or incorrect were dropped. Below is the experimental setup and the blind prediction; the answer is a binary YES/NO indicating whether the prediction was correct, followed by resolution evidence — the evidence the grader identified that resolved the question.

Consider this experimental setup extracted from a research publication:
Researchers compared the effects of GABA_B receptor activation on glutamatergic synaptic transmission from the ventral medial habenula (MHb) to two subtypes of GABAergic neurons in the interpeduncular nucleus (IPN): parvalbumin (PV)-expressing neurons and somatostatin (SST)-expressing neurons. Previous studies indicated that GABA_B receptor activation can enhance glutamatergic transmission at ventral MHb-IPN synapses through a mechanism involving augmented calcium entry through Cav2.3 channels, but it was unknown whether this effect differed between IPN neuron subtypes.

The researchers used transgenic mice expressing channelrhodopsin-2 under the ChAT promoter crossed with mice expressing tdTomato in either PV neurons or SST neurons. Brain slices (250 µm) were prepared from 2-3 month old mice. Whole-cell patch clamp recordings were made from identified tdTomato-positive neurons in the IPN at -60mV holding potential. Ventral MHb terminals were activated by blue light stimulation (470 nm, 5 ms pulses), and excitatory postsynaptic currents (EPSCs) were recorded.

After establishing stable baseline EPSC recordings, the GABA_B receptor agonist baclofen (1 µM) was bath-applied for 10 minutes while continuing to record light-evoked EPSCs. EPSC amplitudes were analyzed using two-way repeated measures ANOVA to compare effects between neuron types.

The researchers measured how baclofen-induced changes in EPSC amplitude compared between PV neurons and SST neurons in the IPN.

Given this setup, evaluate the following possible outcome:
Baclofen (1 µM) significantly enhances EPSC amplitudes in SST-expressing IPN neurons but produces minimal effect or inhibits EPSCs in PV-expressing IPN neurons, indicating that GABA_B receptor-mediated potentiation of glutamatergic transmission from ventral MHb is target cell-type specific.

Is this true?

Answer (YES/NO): NO